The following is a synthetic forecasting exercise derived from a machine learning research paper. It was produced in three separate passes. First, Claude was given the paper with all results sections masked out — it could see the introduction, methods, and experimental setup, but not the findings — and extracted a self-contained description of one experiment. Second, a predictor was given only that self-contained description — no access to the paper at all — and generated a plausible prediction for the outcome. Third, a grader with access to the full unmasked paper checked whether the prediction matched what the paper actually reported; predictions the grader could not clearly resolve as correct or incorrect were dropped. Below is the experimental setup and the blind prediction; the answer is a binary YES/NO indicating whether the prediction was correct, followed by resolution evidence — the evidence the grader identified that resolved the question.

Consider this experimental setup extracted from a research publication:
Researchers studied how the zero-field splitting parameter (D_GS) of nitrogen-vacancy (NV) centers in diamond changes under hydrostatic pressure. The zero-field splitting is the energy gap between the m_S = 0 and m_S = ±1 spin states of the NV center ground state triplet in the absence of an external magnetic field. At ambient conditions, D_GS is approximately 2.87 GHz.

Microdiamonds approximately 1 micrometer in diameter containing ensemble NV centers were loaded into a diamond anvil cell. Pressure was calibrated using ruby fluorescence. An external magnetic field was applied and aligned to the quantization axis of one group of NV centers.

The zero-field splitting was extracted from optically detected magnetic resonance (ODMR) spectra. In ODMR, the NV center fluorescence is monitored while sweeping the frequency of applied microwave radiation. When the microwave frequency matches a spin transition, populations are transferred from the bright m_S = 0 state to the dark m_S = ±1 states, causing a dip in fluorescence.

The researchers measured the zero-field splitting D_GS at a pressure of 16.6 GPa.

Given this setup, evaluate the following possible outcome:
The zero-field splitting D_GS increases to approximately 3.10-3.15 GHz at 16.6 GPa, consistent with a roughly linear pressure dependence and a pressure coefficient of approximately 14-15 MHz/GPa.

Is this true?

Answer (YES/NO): YES